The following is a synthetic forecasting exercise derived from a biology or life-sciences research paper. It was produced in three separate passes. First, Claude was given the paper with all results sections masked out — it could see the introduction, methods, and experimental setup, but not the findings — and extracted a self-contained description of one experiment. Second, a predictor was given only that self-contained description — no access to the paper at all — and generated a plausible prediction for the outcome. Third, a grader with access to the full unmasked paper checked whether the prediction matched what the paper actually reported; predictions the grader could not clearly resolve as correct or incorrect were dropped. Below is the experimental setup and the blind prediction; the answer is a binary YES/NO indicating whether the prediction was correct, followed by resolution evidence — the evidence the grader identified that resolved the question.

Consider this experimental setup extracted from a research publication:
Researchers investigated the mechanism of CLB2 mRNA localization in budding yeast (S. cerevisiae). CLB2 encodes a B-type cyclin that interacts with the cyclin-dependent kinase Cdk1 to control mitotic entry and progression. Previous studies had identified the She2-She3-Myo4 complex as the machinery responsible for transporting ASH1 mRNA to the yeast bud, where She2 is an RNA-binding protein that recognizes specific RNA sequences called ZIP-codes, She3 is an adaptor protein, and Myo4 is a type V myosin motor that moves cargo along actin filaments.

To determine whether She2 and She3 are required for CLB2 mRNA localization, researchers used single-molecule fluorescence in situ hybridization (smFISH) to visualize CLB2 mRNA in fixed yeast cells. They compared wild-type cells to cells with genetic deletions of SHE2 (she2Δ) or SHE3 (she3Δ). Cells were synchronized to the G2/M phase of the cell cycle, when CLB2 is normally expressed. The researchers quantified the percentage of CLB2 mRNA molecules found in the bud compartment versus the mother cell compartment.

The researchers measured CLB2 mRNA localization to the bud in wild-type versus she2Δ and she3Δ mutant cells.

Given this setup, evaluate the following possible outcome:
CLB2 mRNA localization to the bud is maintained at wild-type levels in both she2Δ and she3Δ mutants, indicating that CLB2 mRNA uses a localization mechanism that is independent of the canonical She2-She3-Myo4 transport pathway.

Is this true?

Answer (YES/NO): NO